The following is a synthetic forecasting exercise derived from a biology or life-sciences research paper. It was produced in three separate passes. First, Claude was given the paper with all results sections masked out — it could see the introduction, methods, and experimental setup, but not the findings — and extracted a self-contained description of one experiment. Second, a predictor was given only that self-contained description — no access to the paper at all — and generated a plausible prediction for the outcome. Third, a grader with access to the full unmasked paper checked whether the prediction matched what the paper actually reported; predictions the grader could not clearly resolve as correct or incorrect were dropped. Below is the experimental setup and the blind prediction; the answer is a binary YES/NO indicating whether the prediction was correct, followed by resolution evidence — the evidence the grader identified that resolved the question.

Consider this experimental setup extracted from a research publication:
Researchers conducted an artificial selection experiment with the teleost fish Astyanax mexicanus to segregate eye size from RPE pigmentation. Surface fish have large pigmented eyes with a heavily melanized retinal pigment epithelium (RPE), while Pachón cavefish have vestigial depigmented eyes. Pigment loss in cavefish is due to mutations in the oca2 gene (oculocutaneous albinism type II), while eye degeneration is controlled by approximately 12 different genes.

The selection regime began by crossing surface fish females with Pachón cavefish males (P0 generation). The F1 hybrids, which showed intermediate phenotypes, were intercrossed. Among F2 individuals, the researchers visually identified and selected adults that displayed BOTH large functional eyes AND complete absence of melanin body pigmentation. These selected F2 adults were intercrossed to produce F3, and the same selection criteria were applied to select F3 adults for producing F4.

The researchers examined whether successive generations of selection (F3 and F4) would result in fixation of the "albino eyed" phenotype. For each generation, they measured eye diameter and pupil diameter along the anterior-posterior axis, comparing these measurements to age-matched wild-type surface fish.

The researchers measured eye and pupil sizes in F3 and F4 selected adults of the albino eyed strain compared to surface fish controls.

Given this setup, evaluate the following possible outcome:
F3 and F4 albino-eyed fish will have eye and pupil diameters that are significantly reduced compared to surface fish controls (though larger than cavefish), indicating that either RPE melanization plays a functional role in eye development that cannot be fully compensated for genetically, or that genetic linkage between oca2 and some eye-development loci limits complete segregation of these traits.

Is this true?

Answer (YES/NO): YES